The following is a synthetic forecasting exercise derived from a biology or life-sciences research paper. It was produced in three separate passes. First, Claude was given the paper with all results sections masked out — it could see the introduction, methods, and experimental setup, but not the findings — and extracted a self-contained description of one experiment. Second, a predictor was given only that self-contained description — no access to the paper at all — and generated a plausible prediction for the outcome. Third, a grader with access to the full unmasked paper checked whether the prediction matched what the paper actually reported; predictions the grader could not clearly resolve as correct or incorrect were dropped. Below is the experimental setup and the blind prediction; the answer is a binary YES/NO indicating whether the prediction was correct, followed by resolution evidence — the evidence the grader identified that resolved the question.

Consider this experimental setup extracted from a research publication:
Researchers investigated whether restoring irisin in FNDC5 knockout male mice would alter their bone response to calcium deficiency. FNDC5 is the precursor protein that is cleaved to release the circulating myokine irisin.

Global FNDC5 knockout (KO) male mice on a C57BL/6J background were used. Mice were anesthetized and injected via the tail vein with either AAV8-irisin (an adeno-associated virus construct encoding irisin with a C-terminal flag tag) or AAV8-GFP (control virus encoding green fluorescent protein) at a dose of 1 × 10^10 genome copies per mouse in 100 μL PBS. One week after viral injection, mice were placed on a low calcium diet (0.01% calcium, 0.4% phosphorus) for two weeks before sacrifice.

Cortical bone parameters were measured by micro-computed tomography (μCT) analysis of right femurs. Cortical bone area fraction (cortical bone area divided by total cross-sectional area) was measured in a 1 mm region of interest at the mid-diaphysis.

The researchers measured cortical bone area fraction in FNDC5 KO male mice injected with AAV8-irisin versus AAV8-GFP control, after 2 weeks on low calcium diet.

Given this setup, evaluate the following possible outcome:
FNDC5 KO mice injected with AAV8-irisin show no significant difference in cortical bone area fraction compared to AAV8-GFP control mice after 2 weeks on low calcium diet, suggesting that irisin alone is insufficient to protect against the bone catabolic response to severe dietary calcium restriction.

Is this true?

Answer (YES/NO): NO